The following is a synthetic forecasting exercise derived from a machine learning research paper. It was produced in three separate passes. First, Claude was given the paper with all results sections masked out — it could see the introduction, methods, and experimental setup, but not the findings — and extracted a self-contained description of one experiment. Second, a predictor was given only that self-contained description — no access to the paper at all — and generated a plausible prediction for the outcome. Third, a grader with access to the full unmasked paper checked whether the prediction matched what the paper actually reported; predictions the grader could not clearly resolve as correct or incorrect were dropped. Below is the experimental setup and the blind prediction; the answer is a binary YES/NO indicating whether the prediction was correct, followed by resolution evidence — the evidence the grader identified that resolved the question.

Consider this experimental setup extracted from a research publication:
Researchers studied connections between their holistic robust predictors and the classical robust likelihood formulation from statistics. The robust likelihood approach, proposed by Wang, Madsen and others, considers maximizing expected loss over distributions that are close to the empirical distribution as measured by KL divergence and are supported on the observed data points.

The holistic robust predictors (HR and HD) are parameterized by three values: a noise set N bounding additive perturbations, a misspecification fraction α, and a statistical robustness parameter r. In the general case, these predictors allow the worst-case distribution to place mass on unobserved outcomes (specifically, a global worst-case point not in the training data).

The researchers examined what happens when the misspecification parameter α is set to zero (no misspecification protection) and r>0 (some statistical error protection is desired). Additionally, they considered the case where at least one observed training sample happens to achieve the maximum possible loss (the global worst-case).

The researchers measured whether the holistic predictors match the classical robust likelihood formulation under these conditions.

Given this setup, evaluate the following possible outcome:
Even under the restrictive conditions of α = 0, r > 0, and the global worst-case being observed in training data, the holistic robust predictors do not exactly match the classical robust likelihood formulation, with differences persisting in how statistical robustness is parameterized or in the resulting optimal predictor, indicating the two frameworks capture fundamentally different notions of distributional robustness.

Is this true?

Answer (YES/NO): NO